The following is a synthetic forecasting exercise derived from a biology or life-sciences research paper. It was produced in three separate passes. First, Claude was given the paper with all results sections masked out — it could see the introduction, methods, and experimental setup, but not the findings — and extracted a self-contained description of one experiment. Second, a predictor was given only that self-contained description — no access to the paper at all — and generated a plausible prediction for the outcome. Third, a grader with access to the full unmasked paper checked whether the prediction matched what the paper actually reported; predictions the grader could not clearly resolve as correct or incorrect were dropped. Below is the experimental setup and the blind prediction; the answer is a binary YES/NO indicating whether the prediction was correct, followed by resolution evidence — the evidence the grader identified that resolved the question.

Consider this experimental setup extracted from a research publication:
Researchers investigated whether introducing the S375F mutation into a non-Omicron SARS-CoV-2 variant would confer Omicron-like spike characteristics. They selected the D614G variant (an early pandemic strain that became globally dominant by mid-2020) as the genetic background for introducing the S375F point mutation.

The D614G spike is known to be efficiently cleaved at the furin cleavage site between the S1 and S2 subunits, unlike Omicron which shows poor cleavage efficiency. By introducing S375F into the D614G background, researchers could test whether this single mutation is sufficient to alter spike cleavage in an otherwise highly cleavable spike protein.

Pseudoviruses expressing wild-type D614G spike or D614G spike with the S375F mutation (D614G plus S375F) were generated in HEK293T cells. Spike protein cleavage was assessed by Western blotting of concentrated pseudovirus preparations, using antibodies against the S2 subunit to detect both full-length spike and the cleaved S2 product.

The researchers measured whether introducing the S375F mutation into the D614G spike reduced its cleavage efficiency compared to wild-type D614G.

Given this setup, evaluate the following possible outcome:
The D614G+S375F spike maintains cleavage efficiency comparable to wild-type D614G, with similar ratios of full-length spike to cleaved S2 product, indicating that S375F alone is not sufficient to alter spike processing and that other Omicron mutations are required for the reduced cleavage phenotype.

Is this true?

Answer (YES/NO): NO